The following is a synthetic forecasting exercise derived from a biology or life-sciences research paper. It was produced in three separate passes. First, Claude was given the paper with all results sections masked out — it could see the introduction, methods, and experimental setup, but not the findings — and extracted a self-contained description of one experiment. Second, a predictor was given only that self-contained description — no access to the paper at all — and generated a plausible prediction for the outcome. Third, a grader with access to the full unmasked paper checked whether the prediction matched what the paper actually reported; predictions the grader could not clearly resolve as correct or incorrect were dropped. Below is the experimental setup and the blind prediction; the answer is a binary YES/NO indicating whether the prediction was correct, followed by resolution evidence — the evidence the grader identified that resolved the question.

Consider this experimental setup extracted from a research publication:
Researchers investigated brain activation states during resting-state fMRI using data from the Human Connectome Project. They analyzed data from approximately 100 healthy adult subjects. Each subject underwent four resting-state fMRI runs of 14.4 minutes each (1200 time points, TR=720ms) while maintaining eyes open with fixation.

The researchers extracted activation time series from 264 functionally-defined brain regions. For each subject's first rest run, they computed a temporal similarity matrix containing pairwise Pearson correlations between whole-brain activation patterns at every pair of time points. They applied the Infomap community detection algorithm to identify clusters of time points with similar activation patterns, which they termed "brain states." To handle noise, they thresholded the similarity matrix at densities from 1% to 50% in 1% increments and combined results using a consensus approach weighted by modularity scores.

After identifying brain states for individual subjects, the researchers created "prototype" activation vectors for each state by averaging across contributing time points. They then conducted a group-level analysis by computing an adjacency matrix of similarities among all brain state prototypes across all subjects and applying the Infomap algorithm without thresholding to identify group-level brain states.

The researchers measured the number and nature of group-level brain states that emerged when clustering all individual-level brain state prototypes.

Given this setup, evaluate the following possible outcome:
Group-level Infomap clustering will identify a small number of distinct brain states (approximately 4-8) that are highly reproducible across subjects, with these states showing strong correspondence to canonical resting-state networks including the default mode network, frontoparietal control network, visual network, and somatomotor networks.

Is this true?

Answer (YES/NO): NO